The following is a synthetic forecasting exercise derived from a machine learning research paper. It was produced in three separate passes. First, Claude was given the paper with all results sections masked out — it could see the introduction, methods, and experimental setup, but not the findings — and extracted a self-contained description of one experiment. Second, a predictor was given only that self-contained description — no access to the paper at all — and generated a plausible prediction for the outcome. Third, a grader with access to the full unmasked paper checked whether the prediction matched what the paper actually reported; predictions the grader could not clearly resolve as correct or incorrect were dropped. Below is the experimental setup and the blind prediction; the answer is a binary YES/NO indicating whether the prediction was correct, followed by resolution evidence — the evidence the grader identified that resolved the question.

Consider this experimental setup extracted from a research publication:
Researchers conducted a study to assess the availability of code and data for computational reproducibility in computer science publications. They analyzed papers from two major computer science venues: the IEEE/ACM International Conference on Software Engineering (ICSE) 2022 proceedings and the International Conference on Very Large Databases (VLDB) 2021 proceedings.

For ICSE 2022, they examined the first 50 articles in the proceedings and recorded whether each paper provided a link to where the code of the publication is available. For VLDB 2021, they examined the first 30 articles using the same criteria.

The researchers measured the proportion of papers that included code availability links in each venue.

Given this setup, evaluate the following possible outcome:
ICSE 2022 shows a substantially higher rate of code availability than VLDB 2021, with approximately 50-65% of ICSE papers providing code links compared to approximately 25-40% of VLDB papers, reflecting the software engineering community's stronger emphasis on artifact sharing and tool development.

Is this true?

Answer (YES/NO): NO